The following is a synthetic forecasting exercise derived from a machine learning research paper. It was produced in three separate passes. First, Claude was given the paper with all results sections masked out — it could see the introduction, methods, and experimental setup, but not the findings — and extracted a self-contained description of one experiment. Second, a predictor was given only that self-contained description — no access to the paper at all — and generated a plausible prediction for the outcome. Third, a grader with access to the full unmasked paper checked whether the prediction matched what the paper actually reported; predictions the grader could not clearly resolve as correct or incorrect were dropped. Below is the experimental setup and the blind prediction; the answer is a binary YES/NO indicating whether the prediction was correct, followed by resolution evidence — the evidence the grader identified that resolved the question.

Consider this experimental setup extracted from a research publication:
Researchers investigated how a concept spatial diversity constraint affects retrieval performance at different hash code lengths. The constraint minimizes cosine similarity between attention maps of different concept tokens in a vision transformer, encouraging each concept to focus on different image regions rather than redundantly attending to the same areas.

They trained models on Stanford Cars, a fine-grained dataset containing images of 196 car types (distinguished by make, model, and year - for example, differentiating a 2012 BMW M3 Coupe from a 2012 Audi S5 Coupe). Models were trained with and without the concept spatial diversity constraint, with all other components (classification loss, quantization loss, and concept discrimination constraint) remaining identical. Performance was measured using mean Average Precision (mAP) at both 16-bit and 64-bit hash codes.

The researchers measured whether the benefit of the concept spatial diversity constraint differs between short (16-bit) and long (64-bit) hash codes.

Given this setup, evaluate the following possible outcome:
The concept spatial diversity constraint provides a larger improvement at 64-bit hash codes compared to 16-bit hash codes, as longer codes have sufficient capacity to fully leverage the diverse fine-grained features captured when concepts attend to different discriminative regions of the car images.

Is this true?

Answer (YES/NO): NO